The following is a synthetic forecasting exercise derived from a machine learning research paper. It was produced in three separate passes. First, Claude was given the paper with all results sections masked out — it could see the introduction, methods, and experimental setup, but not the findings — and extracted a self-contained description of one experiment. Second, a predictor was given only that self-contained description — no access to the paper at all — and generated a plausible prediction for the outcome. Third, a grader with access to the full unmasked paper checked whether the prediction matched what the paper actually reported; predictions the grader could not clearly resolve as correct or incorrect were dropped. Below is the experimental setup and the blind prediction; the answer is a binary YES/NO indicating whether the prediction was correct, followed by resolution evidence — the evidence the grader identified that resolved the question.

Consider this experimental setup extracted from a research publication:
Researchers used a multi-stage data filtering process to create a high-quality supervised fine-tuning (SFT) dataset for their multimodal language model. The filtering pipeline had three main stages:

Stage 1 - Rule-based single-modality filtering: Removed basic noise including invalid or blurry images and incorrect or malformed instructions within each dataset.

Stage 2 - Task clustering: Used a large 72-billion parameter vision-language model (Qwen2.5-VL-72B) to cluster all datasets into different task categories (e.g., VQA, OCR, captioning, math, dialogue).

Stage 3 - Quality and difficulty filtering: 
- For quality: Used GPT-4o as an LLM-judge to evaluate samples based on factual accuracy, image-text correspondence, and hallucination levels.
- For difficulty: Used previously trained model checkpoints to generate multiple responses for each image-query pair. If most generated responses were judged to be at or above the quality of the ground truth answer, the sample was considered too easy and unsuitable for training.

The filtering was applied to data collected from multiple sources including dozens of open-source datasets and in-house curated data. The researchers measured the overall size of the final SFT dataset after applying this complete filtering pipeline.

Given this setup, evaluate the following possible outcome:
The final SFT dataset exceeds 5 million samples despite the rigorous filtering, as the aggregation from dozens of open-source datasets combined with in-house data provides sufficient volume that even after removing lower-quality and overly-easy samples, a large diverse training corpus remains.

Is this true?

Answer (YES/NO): YES